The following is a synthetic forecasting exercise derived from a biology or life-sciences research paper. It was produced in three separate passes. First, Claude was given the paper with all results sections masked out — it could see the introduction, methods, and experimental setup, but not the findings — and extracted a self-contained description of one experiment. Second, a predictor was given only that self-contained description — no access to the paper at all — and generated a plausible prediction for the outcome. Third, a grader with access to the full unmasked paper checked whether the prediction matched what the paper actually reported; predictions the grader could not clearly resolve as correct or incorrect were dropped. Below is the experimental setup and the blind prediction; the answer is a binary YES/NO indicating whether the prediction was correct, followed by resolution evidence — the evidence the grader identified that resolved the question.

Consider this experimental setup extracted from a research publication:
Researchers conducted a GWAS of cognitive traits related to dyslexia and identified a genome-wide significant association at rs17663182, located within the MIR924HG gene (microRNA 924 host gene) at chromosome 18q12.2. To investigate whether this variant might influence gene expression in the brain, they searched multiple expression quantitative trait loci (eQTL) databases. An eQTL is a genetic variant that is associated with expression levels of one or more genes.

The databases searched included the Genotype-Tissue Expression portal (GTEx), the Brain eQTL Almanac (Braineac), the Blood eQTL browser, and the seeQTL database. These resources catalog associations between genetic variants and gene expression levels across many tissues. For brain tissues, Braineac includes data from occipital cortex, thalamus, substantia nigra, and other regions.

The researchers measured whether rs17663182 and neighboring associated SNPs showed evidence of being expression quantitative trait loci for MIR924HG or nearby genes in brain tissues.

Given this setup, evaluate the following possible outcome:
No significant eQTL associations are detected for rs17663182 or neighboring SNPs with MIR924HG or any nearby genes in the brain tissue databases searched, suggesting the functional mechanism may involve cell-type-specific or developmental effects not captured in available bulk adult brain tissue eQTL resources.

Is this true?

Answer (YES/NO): NO